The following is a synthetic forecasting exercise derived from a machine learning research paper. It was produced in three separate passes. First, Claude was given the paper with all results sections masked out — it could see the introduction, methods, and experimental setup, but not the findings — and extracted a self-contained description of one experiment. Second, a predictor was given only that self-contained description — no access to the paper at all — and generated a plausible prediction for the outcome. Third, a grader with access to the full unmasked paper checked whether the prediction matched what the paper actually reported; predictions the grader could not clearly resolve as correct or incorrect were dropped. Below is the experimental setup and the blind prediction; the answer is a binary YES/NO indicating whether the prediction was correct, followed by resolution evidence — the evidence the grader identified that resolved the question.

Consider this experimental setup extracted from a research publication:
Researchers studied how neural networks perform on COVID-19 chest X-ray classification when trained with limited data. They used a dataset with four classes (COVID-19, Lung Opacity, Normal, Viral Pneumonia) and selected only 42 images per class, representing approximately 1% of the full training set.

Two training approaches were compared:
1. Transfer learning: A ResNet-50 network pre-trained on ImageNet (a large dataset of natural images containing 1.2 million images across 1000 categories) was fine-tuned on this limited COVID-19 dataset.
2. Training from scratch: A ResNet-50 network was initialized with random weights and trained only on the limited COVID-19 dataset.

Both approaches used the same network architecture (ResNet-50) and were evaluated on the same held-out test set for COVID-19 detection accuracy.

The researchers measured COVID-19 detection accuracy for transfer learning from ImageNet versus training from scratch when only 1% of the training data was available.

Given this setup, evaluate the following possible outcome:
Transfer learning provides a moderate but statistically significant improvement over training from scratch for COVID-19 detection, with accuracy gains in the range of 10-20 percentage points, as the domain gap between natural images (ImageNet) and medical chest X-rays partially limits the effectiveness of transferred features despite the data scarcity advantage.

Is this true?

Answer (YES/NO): NO